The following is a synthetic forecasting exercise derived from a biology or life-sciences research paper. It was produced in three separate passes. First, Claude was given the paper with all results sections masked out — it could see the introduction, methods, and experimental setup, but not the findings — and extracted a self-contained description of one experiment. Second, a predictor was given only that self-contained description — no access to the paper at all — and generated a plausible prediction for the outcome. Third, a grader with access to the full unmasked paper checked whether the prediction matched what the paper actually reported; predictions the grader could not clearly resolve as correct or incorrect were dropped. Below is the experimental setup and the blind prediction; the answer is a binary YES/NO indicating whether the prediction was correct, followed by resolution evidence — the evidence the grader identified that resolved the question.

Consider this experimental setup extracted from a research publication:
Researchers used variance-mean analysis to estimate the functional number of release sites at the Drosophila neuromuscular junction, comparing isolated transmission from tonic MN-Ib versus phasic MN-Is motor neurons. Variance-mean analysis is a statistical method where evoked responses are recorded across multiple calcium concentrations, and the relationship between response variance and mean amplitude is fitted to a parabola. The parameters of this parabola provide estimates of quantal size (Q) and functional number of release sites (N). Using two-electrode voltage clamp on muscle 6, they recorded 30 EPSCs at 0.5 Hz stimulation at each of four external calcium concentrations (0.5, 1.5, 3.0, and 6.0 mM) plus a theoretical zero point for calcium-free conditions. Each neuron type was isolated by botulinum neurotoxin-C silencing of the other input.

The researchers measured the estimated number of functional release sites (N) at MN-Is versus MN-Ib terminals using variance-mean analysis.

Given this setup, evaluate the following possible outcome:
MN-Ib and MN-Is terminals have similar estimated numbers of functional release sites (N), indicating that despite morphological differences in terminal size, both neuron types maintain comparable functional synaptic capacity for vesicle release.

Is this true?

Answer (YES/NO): NO